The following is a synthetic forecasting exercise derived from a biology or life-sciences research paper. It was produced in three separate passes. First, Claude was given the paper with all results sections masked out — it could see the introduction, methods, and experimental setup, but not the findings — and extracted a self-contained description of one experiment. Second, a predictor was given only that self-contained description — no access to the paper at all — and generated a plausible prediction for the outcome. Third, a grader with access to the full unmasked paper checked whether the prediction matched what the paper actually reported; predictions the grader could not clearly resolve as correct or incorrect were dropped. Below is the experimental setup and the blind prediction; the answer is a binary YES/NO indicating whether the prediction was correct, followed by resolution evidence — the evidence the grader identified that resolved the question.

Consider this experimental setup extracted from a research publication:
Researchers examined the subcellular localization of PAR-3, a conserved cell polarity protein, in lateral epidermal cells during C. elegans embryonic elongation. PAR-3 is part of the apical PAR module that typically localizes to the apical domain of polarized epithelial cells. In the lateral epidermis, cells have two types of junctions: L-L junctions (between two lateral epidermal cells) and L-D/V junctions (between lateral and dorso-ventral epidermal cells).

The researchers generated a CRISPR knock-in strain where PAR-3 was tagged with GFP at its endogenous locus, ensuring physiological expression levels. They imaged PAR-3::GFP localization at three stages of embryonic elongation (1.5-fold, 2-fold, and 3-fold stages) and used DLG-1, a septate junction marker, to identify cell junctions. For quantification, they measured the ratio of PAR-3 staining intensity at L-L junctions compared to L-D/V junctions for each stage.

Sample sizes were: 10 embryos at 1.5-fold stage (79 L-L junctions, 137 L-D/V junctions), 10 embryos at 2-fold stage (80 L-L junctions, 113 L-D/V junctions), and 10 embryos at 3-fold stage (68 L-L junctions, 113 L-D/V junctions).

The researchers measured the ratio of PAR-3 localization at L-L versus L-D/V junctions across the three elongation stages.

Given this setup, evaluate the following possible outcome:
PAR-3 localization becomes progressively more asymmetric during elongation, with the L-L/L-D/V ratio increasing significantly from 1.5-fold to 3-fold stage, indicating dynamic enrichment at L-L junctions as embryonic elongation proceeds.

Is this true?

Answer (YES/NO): YES